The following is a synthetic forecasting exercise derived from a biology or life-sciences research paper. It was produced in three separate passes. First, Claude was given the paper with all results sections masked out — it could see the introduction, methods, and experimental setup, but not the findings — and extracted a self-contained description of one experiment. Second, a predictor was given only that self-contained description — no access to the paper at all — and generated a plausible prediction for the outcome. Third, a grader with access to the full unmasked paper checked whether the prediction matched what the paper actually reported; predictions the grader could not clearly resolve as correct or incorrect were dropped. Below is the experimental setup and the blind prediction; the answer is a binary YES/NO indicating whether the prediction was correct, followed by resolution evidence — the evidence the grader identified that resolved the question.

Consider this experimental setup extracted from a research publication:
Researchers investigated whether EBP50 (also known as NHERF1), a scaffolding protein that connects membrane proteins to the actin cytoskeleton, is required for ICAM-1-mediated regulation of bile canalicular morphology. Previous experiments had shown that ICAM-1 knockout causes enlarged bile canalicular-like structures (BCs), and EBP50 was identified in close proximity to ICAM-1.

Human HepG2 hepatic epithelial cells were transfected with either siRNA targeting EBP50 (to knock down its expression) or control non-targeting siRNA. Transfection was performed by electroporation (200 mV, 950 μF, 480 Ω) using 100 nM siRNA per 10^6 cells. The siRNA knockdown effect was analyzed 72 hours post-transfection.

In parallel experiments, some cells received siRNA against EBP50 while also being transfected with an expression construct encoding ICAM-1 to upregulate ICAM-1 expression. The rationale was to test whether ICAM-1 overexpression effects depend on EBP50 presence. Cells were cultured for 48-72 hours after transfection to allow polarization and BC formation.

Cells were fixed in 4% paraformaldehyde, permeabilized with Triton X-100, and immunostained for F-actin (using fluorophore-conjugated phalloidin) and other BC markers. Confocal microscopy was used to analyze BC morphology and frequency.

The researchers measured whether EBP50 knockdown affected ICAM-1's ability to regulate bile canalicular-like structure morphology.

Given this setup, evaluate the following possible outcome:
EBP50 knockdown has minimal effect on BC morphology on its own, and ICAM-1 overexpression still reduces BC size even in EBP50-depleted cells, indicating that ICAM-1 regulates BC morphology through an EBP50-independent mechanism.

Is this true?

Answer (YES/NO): NO